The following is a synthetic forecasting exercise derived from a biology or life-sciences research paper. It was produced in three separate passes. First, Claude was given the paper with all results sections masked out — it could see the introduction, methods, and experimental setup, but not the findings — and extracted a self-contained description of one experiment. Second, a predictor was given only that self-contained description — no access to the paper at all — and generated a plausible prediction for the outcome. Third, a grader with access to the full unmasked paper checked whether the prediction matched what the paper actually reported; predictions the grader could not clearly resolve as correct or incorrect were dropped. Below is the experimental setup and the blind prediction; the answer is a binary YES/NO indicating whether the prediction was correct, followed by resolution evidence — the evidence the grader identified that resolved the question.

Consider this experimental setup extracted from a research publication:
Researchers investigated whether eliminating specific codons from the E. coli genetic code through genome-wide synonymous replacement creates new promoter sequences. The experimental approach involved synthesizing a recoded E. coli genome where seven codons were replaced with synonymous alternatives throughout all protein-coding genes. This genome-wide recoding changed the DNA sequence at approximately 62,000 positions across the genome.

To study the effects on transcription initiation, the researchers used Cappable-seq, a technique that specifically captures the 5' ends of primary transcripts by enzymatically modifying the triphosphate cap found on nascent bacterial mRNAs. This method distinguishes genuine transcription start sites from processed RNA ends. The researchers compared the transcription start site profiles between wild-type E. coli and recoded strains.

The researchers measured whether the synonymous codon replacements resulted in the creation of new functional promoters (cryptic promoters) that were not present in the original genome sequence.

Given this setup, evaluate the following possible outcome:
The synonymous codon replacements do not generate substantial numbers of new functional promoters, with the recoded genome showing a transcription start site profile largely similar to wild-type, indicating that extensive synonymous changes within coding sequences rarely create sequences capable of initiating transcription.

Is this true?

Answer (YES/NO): NO